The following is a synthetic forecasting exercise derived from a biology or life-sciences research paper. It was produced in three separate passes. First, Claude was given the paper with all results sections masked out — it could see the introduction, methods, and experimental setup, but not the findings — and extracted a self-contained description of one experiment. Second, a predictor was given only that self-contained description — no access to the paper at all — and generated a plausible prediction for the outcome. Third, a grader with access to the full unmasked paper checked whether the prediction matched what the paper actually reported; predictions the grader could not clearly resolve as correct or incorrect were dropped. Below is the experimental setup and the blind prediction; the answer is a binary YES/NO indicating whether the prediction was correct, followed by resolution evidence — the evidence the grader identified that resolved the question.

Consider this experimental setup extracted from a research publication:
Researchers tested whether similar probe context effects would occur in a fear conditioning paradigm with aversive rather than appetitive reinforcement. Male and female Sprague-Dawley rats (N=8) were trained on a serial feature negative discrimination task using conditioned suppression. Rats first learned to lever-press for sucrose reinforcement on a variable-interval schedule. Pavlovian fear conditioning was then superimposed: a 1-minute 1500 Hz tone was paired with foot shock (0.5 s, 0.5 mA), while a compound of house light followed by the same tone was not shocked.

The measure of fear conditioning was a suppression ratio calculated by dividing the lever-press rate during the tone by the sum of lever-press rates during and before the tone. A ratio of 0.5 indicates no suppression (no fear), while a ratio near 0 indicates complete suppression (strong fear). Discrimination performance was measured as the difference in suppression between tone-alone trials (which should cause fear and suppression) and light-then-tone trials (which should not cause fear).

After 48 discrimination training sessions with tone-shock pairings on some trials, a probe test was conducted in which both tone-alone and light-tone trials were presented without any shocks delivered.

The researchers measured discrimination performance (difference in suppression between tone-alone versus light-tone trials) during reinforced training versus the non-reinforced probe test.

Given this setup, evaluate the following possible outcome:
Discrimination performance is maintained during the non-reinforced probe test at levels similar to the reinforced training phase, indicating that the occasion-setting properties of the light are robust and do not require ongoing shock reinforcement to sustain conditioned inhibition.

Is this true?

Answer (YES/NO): NO